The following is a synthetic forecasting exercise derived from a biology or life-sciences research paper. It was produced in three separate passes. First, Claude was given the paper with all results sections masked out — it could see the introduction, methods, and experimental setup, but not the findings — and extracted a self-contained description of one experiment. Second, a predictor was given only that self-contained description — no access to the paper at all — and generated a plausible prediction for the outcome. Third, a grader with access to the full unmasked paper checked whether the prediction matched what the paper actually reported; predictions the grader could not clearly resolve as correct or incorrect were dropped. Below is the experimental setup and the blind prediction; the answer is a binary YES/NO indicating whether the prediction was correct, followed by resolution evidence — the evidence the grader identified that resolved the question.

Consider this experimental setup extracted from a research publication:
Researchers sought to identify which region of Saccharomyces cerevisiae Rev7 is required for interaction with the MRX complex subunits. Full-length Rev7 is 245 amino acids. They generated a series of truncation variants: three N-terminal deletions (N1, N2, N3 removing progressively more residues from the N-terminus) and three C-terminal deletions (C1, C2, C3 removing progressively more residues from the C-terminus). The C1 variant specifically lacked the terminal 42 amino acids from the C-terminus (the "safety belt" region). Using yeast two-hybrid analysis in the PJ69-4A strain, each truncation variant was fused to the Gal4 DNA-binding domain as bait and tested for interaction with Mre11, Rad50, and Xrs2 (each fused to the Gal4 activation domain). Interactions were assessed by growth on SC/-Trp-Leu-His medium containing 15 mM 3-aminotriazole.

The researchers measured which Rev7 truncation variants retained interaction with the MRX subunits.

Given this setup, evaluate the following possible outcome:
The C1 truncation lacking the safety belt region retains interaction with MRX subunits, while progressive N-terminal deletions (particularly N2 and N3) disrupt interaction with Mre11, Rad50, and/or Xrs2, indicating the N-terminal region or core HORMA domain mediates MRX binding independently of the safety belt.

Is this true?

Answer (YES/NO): NO